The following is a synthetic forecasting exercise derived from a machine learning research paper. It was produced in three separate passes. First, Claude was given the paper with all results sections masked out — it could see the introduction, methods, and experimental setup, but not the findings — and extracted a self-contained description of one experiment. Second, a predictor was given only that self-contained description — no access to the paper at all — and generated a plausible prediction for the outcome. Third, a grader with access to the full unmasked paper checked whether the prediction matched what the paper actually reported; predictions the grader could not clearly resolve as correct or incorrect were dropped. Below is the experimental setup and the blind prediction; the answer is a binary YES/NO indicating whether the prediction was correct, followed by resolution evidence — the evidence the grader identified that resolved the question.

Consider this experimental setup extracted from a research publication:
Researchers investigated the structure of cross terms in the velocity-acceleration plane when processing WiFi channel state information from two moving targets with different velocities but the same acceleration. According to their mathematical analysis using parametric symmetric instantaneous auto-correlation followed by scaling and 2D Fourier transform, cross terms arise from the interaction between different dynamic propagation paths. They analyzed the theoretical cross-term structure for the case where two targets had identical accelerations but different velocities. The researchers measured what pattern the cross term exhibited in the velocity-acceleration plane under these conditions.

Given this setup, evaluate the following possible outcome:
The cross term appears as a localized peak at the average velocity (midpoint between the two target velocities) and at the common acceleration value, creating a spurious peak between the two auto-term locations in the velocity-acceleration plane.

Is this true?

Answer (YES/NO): NO